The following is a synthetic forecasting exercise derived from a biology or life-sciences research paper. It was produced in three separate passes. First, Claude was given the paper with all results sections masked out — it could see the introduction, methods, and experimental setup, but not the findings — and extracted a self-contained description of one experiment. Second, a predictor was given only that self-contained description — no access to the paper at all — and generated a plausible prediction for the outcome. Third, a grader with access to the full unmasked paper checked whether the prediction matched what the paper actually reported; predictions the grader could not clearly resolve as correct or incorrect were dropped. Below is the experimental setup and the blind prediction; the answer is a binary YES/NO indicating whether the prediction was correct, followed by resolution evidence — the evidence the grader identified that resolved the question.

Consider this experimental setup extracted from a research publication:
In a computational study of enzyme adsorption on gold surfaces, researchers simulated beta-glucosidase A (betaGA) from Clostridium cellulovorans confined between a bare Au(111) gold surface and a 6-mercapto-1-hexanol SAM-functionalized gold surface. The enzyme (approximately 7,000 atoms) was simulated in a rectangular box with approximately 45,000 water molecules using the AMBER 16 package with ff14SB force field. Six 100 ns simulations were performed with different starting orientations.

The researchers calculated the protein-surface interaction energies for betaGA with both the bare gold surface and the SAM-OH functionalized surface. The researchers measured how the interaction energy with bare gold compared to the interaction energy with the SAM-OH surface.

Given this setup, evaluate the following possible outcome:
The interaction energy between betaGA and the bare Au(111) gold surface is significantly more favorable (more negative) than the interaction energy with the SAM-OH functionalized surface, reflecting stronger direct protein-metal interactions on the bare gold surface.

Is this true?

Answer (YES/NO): YES